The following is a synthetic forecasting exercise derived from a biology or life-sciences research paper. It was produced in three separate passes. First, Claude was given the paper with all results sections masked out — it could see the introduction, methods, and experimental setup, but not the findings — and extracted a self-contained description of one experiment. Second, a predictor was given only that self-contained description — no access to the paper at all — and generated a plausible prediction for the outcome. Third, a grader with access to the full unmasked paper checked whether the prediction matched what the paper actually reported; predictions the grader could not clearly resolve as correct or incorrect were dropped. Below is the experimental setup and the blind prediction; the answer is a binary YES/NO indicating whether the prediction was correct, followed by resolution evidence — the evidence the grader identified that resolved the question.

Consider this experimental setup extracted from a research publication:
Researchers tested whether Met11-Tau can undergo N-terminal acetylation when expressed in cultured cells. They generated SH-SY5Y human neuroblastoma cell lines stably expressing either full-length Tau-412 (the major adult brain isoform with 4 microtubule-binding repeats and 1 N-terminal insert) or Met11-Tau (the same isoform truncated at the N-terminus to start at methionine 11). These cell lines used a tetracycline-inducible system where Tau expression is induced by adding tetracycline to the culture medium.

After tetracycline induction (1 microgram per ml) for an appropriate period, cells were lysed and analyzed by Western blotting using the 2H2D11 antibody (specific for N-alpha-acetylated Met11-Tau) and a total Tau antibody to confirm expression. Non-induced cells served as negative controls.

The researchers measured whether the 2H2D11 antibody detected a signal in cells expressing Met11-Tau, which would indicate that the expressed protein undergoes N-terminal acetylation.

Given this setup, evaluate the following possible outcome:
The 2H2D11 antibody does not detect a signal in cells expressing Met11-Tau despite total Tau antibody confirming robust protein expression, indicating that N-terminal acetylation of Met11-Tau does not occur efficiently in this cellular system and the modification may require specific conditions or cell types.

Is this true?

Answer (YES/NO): NO